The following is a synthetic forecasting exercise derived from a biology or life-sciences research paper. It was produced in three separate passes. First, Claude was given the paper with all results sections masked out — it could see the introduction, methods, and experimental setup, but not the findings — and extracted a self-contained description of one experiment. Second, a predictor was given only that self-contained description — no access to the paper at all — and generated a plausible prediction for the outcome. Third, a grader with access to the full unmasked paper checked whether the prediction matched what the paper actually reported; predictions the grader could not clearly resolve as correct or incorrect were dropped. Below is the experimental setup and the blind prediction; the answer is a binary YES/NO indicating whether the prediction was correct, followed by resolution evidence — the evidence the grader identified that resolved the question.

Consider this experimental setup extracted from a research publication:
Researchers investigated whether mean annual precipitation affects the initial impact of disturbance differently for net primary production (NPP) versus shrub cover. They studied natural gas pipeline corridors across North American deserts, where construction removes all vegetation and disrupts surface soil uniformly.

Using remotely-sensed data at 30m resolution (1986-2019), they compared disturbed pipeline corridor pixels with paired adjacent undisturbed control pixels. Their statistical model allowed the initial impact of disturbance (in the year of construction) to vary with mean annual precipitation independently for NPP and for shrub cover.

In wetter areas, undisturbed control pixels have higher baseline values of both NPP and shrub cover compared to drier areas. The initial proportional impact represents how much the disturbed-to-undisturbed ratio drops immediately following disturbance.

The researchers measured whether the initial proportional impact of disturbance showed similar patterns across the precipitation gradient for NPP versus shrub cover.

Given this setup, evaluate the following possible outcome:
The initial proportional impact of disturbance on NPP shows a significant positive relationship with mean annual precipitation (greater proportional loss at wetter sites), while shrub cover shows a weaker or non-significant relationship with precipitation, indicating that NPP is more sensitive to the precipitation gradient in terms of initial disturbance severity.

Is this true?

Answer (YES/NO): NO